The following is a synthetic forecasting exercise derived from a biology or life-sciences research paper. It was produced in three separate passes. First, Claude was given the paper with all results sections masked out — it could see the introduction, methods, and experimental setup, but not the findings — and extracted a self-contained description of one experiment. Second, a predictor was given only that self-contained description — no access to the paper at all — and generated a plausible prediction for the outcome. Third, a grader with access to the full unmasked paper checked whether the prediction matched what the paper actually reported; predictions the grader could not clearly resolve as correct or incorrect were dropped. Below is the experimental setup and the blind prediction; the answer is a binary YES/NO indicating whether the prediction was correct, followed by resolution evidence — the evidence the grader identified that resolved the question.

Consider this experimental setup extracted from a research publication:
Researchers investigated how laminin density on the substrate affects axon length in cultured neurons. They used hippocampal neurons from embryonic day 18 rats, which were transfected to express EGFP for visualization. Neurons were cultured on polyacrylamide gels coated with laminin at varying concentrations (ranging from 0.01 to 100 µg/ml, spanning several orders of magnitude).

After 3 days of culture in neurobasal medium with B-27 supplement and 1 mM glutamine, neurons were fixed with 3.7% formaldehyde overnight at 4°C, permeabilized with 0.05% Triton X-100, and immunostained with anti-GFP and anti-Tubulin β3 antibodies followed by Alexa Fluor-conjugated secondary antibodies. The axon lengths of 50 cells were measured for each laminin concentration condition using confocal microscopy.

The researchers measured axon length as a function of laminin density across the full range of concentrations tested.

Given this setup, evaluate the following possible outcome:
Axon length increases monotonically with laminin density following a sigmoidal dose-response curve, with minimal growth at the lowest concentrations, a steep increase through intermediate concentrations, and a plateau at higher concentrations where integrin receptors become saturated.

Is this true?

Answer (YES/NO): NO